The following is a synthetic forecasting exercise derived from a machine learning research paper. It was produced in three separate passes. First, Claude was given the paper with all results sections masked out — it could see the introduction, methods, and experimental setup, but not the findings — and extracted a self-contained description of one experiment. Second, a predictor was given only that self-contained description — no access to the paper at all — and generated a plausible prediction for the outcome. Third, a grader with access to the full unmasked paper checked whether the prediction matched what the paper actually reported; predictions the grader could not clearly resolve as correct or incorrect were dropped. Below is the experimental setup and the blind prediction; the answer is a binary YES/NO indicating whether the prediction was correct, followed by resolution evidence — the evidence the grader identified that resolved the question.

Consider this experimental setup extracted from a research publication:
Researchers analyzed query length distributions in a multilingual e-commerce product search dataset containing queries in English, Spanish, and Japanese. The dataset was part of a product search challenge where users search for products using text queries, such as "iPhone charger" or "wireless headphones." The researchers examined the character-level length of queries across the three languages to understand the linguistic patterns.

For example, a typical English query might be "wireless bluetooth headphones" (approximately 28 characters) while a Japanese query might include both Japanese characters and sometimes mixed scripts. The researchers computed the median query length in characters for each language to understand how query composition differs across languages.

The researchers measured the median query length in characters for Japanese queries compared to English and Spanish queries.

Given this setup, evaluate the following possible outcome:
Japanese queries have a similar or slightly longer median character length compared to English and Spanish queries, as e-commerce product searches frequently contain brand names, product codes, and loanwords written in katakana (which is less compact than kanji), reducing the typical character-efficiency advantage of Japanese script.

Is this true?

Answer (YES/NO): NO